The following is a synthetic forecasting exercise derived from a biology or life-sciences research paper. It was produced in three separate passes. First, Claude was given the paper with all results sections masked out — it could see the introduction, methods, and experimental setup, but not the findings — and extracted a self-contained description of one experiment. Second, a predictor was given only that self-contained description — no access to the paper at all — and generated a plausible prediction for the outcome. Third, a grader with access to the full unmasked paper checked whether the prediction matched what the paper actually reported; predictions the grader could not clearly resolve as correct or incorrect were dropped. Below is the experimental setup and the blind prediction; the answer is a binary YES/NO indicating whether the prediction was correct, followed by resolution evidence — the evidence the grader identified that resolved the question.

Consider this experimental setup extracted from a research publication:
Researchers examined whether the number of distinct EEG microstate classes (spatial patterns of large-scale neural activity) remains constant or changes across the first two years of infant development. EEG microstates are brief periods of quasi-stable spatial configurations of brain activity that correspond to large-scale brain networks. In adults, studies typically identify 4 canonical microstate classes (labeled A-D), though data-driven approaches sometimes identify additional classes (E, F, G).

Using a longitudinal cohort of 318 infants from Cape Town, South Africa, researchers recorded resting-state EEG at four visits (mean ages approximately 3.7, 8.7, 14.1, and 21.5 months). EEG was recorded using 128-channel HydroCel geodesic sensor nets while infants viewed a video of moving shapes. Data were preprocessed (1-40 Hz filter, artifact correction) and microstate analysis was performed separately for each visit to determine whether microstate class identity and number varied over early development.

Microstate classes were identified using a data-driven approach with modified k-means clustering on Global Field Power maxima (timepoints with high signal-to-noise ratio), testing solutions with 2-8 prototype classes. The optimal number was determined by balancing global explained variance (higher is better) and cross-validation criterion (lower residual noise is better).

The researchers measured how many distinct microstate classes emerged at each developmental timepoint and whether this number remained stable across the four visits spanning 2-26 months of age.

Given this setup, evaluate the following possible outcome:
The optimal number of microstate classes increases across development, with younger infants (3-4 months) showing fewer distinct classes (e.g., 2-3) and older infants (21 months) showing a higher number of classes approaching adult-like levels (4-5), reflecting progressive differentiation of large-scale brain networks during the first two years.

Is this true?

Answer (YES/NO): NO